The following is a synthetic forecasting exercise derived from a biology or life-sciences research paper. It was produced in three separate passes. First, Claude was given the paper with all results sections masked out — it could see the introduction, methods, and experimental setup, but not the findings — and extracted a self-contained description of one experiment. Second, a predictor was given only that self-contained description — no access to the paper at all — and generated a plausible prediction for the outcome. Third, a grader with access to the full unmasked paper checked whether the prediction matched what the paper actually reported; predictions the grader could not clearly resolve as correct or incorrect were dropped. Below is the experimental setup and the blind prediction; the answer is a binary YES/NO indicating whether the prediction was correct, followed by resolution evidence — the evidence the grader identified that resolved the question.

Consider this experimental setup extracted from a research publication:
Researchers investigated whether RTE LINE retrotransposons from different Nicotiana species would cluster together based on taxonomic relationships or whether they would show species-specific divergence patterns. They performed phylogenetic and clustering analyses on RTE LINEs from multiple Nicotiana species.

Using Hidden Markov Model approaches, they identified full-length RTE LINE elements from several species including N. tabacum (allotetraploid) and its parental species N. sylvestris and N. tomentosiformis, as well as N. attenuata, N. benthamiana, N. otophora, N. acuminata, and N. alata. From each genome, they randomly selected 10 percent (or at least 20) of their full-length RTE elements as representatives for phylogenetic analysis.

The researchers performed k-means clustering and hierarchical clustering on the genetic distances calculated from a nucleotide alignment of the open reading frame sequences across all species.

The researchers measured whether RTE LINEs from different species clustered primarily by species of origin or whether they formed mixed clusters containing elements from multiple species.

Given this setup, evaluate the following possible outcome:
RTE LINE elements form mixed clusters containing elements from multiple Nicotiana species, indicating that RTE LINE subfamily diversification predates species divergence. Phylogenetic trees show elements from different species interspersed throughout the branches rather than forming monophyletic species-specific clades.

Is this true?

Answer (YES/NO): YES